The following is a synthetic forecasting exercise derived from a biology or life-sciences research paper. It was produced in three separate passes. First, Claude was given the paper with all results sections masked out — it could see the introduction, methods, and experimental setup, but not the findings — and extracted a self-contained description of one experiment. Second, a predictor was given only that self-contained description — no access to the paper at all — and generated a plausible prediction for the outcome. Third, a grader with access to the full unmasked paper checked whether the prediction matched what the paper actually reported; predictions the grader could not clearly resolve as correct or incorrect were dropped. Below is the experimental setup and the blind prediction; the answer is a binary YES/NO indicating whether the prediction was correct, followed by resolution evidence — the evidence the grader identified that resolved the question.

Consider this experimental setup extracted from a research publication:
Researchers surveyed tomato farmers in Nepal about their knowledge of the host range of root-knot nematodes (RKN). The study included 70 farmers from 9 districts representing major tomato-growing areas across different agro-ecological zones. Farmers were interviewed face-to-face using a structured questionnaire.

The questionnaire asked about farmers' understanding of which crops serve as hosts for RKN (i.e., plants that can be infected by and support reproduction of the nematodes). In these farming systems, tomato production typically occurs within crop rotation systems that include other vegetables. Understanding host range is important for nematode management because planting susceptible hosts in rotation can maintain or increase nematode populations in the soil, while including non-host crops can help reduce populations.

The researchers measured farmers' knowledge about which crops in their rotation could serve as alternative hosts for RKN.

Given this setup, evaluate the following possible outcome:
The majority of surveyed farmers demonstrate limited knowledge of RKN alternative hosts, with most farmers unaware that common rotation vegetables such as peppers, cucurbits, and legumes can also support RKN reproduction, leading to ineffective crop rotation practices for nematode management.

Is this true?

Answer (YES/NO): YES